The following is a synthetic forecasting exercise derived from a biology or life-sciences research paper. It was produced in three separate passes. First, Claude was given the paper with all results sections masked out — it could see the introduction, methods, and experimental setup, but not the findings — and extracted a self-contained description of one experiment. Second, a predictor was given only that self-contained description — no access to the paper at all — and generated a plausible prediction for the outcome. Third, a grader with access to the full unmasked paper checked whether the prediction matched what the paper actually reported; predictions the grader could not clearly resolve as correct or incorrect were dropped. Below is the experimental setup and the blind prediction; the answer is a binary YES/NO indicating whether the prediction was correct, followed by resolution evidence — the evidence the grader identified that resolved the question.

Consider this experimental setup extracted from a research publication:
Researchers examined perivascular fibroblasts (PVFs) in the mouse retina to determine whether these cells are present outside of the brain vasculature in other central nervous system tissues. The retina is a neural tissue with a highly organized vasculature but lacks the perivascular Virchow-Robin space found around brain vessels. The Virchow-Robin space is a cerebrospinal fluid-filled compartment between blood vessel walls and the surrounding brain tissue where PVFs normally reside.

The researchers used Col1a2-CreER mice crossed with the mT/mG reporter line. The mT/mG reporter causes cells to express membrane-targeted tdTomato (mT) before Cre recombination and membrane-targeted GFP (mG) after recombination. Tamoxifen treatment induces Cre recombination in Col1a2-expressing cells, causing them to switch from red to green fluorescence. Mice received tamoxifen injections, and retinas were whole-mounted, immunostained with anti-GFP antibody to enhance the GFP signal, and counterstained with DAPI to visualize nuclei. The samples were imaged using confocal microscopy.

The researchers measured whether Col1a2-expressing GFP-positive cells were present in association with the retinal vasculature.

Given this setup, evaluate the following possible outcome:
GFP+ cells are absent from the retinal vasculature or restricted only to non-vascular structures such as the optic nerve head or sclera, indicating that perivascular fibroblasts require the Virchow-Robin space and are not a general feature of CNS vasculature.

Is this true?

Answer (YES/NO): YES